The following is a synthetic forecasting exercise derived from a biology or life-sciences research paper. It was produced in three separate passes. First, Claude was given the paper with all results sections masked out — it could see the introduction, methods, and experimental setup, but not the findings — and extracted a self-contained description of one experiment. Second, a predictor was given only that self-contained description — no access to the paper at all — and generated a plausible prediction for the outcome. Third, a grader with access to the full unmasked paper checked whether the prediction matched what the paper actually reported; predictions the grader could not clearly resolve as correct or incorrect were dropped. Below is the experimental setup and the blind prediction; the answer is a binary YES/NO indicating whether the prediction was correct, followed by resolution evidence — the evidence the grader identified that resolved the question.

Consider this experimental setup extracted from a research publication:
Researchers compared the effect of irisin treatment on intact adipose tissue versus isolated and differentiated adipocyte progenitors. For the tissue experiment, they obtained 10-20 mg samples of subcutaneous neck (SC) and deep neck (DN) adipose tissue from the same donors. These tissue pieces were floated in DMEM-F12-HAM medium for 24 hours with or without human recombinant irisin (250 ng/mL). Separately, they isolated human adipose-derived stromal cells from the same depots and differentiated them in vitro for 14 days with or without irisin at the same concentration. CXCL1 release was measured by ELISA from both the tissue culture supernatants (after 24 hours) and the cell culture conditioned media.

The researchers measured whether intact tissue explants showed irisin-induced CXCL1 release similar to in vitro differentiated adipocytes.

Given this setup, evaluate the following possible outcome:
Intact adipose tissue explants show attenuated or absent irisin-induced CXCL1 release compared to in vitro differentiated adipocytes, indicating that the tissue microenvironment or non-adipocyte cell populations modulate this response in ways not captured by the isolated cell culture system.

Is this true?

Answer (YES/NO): NO